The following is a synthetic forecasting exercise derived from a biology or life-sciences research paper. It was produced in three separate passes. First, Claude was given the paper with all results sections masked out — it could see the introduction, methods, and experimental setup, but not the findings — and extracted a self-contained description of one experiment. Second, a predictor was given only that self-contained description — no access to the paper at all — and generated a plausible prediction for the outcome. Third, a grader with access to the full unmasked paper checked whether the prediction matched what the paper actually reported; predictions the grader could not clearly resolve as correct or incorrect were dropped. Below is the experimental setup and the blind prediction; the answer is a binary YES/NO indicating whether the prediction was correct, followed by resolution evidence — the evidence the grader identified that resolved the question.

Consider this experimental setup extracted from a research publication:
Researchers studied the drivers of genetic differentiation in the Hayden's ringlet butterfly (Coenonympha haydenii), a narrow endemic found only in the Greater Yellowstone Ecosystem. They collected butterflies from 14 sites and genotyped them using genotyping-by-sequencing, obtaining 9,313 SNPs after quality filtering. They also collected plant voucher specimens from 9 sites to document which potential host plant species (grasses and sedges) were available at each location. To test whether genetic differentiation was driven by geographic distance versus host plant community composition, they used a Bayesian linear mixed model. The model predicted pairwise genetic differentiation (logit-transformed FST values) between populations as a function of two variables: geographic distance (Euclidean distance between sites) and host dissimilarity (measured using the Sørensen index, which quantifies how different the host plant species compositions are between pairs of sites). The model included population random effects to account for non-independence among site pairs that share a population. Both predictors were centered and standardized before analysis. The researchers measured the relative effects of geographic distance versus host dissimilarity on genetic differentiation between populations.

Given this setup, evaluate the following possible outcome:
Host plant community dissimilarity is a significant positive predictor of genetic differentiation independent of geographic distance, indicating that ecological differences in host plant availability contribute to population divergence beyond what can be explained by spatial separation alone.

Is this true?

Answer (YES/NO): NO